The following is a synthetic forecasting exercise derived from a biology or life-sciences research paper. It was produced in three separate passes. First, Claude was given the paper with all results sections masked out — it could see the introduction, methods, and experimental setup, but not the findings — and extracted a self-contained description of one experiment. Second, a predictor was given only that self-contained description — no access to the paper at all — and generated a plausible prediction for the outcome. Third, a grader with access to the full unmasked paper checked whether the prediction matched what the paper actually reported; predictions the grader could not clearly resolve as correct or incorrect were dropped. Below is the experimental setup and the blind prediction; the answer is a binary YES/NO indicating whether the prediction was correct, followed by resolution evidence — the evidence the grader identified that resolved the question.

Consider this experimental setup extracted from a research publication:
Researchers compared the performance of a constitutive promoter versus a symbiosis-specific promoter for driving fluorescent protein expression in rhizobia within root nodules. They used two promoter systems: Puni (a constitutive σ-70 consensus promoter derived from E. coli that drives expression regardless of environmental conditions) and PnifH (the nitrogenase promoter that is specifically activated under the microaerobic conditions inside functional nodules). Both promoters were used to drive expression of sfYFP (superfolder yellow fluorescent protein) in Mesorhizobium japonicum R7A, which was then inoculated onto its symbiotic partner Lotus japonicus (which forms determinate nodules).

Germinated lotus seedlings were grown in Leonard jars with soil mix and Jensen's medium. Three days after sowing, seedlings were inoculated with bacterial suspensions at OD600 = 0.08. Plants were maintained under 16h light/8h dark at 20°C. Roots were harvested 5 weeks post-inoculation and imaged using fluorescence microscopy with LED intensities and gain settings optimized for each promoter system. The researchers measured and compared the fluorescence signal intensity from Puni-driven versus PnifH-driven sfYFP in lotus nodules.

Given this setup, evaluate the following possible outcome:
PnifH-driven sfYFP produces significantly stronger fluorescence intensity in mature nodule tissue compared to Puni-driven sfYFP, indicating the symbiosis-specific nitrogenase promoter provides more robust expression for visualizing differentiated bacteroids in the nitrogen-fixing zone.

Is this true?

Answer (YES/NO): YES